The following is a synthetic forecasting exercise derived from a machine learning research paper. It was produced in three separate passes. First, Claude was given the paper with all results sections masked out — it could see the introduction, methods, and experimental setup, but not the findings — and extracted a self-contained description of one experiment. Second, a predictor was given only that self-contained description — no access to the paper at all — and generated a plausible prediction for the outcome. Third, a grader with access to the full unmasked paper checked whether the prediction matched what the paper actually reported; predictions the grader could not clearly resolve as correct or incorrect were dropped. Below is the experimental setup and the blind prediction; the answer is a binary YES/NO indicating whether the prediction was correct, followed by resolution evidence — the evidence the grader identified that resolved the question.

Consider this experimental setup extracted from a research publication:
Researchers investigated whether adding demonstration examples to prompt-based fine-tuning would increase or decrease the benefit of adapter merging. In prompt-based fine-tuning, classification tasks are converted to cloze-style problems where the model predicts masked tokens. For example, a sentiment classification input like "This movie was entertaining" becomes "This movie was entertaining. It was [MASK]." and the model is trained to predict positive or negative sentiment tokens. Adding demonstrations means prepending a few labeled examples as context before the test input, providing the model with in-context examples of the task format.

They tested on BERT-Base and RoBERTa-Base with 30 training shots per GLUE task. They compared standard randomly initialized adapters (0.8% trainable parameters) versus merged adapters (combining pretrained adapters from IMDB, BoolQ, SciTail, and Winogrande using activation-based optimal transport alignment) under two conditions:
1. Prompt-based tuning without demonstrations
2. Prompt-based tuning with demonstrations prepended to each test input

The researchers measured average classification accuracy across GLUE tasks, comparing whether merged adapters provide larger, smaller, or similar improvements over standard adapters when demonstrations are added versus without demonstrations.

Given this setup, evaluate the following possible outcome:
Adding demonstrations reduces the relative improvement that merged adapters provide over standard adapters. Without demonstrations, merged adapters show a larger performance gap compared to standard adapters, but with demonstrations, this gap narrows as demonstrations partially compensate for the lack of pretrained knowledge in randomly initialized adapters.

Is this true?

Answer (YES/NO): NO